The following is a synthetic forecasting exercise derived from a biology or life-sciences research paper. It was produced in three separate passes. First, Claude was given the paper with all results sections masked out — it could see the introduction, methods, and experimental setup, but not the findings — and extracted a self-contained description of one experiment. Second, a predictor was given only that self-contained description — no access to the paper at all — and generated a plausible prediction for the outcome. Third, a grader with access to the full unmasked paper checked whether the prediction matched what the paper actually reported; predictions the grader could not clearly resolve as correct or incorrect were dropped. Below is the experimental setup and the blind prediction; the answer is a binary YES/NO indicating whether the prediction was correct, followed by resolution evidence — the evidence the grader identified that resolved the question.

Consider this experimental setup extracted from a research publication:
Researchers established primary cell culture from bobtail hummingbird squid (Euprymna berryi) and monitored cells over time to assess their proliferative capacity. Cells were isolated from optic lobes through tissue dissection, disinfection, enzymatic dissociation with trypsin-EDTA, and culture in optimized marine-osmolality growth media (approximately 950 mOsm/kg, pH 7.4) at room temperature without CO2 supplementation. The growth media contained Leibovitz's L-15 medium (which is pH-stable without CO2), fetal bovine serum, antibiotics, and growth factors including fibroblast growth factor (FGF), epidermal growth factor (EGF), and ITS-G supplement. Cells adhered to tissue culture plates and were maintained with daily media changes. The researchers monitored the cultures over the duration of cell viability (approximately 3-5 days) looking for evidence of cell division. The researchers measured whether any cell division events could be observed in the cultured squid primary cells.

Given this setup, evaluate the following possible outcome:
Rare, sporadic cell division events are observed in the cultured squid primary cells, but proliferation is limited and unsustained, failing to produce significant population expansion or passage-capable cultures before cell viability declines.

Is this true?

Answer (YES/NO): NO